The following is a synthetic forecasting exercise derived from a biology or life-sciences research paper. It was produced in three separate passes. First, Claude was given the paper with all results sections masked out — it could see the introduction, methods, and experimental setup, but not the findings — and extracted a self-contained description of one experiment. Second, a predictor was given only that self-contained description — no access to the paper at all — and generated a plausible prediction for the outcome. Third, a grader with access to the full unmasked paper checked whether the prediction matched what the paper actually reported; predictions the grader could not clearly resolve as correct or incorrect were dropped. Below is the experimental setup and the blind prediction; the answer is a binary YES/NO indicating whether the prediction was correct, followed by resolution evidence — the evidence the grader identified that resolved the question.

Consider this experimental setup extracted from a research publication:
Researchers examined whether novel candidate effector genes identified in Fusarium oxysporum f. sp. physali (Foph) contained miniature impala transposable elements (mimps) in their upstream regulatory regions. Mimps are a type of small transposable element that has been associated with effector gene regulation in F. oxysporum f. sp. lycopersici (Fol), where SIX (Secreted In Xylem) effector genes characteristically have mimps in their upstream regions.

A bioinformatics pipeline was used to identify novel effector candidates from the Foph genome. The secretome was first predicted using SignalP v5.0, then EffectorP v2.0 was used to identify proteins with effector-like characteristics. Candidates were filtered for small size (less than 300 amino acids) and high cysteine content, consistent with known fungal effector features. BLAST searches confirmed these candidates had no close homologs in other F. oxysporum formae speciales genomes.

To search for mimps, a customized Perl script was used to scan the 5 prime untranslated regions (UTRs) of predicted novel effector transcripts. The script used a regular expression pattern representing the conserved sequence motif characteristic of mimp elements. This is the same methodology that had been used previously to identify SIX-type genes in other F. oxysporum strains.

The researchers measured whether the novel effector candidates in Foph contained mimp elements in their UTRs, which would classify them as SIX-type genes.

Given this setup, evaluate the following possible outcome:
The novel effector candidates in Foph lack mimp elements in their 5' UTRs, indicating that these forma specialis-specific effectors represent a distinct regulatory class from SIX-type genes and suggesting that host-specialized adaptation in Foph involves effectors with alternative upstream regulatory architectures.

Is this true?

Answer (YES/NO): NO